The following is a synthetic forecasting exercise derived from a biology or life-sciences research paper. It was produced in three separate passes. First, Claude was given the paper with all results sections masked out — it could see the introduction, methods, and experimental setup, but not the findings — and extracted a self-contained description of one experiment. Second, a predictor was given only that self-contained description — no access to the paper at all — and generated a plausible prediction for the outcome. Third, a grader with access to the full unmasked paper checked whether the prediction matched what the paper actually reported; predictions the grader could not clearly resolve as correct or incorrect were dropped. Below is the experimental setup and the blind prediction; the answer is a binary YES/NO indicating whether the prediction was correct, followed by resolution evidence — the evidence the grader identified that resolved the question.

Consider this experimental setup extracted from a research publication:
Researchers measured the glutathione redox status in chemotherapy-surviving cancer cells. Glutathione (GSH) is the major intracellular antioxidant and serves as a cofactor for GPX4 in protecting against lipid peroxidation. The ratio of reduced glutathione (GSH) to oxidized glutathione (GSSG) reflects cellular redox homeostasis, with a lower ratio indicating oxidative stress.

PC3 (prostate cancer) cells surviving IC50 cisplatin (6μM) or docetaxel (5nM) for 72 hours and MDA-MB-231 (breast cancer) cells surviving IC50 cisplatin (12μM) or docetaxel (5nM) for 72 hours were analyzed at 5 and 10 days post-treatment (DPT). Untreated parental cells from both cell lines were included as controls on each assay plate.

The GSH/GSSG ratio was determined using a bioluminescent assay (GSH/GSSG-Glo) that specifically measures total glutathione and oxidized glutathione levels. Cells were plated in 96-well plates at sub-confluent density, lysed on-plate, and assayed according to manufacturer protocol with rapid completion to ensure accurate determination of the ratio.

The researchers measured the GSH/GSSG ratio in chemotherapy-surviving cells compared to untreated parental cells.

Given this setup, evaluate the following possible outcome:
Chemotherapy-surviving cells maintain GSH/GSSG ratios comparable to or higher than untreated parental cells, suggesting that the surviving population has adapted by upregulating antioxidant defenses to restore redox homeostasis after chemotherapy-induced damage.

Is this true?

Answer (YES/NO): NO